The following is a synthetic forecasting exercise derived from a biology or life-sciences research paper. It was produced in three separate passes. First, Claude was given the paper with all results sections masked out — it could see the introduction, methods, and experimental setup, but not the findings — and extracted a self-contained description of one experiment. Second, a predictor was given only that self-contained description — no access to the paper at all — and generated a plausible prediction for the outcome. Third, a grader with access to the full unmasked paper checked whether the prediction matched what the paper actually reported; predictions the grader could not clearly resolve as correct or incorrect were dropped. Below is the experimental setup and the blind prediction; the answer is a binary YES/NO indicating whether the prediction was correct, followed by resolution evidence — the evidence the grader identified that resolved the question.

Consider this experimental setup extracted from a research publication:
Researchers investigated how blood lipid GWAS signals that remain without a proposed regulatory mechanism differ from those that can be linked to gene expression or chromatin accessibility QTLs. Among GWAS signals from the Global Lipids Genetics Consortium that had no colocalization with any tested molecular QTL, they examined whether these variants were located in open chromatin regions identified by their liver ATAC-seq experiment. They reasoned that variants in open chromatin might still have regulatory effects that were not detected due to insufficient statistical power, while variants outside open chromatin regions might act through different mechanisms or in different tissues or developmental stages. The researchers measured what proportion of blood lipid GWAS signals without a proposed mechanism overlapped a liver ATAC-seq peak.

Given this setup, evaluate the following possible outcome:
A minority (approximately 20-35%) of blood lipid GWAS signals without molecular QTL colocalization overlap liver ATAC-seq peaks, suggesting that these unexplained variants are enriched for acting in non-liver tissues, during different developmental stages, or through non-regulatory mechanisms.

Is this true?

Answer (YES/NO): NO